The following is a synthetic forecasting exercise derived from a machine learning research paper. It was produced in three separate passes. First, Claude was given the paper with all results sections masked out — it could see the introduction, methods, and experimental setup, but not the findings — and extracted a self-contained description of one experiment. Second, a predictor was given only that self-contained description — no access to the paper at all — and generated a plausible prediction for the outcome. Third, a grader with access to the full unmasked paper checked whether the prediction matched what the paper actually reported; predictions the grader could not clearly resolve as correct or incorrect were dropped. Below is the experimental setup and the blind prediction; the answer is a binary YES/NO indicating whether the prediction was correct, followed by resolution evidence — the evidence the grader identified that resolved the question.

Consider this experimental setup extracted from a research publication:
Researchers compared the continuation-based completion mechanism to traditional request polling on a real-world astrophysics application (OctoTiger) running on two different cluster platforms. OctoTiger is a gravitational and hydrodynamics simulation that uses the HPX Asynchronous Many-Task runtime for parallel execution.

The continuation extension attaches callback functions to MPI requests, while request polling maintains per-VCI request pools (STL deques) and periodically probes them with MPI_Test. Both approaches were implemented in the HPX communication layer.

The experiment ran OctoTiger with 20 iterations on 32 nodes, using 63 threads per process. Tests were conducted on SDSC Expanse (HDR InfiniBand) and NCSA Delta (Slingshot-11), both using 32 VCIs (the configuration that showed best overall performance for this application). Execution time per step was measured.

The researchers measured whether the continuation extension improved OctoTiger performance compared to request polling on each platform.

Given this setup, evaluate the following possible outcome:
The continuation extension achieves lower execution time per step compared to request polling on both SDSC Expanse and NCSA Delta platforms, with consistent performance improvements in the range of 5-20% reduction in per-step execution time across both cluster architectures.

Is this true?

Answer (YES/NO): NO